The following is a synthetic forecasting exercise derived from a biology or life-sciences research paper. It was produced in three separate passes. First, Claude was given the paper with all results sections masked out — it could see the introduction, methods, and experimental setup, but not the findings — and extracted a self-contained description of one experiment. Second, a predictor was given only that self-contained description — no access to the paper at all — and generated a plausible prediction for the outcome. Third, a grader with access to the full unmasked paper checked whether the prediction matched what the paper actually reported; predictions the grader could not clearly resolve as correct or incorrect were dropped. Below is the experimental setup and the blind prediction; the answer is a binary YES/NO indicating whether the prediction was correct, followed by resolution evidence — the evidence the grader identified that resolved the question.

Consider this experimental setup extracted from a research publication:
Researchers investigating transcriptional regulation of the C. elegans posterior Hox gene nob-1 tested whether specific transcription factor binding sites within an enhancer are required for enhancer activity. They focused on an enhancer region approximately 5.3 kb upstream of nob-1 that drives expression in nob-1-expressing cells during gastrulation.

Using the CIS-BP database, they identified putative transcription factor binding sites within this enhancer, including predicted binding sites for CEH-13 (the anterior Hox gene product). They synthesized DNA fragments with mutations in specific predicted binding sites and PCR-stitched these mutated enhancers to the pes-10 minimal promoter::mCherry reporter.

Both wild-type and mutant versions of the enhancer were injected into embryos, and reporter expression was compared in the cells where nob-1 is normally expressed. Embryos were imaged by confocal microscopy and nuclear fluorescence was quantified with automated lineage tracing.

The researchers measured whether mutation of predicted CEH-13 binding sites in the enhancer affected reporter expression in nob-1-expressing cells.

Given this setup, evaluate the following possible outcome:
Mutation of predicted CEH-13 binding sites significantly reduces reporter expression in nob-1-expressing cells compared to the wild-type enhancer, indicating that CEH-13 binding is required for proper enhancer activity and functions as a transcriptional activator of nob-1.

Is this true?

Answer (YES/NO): YES